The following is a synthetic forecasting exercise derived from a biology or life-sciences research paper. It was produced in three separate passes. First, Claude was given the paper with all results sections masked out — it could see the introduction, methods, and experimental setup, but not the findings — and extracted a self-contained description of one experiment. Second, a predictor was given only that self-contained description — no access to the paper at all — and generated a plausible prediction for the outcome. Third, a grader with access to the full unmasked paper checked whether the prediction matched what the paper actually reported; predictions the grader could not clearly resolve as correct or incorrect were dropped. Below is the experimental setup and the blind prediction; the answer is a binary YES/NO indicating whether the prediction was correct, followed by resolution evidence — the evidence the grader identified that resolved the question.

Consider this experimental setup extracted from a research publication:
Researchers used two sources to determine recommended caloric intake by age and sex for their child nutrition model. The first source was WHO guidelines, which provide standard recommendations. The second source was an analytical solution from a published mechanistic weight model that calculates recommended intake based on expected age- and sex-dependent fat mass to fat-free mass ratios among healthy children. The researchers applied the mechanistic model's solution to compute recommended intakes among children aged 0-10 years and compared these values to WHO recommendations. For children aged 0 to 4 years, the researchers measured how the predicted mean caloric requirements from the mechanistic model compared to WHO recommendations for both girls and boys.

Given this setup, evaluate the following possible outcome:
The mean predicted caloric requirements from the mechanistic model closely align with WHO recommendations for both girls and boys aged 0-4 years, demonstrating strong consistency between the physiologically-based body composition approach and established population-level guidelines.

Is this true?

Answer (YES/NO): NO